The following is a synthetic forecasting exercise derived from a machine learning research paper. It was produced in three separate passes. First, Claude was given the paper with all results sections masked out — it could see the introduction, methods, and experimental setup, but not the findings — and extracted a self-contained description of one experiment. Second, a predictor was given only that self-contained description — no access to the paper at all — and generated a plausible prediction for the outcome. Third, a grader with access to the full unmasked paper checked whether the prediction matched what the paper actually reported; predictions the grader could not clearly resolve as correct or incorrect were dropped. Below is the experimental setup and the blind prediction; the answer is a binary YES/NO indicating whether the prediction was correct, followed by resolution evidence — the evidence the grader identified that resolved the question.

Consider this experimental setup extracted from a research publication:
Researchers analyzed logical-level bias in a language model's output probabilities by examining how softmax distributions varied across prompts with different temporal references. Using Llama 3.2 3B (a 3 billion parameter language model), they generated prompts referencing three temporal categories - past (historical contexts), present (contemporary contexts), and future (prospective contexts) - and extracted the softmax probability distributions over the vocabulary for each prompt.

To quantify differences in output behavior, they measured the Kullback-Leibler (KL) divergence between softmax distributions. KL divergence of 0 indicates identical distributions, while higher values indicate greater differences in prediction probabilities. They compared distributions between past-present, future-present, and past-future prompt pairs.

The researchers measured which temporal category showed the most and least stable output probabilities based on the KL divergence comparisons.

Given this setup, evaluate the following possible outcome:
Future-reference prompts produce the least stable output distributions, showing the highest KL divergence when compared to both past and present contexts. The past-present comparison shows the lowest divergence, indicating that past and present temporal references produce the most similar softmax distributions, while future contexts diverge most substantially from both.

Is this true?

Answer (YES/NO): NO